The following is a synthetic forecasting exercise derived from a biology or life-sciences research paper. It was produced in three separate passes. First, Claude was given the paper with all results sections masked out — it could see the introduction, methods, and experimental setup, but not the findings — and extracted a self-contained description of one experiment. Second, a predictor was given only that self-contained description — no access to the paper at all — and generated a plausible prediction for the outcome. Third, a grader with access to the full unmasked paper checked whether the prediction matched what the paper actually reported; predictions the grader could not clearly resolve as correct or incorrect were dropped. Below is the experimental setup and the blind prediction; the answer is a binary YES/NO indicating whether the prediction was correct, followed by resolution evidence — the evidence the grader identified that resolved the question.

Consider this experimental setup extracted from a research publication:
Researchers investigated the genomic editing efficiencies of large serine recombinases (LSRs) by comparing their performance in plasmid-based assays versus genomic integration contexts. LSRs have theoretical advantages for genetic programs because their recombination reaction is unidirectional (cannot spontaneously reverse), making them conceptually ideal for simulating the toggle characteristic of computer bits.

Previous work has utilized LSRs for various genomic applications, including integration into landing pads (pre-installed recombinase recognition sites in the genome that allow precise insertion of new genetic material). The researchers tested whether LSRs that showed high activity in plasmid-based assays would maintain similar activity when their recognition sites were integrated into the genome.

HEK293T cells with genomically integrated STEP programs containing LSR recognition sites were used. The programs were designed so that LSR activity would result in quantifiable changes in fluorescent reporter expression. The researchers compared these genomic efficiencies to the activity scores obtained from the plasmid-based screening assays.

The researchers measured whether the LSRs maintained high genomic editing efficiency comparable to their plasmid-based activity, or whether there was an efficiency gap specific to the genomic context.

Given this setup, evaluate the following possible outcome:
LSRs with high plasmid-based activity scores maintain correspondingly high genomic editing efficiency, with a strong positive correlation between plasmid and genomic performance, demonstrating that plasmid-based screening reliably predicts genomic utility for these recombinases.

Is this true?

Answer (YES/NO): NO